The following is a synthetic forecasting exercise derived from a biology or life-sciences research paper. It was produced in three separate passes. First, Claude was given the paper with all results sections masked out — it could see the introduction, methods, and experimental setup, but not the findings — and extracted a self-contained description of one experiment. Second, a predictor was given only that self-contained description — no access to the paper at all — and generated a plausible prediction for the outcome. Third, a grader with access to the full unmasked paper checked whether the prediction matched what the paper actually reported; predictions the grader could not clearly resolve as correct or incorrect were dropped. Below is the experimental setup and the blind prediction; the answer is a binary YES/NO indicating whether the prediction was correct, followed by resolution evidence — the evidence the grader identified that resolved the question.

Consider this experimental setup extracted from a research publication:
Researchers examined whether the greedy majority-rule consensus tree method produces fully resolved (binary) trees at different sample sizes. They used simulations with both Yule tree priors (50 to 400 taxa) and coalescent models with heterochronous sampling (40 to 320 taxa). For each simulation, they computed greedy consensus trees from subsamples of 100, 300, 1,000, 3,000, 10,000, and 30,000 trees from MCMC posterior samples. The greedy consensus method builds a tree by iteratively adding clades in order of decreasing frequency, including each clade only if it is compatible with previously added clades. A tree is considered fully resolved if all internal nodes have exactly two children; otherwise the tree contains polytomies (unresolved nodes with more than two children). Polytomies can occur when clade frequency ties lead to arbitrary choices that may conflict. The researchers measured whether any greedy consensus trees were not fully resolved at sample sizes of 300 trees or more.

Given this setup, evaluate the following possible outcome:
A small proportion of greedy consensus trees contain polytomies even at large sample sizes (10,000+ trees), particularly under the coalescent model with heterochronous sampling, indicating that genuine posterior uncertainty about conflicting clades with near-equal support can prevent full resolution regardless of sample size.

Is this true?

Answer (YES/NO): NO